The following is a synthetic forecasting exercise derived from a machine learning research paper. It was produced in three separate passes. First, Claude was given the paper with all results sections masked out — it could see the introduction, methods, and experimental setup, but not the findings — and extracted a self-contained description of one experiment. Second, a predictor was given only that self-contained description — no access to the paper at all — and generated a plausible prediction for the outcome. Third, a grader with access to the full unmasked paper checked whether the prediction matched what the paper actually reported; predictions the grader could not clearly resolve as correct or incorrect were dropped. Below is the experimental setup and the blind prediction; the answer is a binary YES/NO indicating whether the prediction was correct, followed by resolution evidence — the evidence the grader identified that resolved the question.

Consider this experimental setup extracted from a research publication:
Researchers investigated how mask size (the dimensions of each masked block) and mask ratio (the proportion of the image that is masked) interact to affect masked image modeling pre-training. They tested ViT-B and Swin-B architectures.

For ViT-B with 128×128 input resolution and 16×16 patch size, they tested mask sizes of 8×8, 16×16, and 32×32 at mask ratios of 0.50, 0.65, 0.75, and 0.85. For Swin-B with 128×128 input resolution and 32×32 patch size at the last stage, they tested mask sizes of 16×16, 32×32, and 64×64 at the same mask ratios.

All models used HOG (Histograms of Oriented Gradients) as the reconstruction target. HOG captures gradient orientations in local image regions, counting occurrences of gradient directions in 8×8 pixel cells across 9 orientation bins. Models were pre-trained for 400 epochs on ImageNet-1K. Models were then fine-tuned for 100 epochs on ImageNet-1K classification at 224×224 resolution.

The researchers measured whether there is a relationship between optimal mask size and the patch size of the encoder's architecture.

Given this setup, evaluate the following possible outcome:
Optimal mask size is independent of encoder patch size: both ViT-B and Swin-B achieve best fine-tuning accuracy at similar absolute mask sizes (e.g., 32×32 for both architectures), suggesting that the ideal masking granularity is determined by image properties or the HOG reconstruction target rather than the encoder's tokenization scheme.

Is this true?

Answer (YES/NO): NO